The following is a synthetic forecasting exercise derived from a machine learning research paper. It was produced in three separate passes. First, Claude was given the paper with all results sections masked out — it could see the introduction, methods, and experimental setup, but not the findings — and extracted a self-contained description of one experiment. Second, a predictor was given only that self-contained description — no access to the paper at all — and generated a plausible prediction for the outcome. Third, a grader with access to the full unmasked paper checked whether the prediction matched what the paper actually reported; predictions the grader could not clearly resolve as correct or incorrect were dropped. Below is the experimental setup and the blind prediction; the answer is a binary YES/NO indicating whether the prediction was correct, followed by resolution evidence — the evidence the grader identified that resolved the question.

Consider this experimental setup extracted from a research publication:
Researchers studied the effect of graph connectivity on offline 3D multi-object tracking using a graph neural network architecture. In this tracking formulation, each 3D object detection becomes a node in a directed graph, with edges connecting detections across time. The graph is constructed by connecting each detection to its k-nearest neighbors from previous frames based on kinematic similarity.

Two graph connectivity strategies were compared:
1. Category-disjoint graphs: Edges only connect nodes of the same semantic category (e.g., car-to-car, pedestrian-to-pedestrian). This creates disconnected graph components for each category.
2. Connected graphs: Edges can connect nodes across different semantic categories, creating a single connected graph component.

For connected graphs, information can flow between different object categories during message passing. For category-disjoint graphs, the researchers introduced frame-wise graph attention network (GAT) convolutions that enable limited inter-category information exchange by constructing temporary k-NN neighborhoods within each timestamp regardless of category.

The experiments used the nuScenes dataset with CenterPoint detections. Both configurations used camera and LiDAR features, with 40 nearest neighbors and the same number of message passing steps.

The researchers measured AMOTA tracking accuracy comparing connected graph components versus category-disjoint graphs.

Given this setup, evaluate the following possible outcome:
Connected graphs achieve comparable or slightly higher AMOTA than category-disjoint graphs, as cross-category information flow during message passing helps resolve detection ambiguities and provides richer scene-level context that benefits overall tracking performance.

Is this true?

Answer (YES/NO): NO